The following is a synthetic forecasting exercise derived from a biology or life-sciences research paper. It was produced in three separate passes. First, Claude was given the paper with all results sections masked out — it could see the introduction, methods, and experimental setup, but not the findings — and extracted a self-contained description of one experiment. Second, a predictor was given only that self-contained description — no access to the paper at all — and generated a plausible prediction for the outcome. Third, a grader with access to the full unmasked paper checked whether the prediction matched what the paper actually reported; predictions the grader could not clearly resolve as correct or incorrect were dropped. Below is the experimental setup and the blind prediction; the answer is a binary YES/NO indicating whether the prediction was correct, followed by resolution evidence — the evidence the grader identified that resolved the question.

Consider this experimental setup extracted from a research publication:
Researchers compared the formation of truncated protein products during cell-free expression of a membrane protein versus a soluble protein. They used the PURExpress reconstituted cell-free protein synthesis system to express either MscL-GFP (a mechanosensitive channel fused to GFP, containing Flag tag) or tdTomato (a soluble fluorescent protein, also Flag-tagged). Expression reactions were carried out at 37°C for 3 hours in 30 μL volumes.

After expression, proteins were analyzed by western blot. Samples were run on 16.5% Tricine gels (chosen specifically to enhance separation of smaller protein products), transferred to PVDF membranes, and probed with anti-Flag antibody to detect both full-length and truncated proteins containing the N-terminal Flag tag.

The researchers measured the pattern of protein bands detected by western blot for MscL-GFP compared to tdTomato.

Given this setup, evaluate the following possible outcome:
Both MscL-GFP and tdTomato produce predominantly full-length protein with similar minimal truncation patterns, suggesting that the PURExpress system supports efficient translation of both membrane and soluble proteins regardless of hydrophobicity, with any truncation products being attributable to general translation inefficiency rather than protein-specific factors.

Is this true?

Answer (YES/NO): NO